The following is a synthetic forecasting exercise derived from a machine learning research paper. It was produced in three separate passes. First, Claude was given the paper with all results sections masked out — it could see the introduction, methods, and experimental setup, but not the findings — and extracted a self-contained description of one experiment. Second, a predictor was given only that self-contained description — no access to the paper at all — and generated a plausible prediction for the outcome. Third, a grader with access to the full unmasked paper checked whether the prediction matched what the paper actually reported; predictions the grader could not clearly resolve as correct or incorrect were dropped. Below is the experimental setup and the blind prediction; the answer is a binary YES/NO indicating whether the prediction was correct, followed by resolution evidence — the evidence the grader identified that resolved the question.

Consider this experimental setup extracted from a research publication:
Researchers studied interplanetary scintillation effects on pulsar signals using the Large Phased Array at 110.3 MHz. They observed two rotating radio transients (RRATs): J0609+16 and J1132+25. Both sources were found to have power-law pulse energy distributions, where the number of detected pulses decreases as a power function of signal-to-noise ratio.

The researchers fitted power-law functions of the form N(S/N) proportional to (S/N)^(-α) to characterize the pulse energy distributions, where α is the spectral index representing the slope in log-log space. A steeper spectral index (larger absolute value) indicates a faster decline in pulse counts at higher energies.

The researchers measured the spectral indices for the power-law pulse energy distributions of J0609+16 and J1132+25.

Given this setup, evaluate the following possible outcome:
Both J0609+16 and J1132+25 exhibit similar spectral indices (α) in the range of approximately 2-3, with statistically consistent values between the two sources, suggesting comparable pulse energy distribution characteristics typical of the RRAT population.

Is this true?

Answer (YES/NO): NO